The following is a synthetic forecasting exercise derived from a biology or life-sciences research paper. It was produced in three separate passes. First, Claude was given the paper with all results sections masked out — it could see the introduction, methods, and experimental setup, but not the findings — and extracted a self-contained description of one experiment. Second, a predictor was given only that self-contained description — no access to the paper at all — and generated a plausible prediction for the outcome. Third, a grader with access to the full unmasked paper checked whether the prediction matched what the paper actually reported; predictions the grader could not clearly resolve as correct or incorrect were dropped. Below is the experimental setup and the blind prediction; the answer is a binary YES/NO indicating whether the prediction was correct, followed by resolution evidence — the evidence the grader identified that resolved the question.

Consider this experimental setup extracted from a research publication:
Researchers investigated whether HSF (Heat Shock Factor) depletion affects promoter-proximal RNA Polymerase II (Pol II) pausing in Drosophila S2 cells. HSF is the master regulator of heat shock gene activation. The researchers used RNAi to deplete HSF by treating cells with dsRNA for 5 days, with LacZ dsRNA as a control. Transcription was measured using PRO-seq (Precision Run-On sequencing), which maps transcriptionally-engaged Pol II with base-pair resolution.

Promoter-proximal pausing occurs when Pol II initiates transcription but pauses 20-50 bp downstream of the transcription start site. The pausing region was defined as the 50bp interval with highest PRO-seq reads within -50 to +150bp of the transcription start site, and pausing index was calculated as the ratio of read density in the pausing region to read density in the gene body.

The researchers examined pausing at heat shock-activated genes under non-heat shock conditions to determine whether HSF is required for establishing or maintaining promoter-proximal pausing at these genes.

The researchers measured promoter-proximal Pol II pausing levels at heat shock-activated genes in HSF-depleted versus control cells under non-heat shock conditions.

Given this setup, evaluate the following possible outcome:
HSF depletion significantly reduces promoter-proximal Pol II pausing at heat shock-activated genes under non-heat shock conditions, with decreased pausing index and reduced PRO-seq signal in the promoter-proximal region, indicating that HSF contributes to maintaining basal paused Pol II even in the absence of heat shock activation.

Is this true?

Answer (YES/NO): NO